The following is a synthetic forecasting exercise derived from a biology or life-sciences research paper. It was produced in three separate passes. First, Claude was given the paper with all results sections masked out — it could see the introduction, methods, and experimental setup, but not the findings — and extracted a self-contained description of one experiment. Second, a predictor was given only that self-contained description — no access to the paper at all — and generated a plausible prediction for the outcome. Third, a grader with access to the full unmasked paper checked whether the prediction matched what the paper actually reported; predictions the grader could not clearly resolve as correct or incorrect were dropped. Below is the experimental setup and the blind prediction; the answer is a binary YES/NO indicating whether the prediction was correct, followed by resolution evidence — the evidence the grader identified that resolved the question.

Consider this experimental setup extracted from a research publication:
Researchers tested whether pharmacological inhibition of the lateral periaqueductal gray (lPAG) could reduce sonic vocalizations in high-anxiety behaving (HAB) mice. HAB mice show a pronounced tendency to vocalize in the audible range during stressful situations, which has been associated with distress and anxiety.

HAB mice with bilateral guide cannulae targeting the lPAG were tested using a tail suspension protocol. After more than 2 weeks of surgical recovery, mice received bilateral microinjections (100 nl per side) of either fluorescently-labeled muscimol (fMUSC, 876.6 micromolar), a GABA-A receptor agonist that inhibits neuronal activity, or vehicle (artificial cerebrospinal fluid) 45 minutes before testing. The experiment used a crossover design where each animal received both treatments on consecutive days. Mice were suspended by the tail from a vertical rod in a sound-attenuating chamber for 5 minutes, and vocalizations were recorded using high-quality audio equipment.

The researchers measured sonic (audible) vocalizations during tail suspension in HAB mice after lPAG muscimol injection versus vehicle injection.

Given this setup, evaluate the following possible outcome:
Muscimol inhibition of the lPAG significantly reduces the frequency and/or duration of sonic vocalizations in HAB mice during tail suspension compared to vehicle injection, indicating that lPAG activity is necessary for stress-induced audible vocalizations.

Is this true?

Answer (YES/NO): YES